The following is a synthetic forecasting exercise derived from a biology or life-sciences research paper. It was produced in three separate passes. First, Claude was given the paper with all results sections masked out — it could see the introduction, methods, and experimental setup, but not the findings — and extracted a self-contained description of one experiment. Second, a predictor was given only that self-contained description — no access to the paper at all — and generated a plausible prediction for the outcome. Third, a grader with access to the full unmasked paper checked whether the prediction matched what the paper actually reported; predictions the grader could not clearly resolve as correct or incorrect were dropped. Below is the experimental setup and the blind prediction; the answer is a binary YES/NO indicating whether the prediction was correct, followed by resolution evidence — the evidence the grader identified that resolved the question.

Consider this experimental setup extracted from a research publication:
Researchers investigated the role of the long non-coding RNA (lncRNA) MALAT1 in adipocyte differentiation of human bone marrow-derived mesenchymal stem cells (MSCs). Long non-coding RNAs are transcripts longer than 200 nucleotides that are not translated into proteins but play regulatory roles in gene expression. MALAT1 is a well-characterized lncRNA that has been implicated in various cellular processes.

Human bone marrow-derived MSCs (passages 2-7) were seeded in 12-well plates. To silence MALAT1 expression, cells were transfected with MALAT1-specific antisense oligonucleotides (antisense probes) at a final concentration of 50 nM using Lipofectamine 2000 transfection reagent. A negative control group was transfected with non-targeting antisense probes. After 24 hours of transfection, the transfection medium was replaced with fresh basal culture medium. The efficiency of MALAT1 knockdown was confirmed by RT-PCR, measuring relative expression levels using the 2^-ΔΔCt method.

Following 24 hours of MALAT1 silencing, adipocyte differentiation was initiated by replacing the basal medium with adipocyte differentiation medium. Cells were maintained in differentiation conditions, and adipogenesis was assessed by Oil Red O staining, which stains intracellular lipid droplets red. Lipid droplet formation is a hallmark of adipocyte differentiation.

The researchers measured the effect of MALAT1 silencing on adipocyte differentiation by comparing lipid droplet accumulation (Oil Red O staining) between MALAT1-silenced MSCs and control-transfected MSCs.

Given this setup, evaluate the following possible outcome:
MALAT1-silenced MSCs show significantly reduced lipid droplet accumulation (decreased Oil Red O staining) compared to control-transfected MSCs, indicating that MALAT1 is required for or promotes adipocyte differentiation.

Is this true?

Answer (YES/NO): YES